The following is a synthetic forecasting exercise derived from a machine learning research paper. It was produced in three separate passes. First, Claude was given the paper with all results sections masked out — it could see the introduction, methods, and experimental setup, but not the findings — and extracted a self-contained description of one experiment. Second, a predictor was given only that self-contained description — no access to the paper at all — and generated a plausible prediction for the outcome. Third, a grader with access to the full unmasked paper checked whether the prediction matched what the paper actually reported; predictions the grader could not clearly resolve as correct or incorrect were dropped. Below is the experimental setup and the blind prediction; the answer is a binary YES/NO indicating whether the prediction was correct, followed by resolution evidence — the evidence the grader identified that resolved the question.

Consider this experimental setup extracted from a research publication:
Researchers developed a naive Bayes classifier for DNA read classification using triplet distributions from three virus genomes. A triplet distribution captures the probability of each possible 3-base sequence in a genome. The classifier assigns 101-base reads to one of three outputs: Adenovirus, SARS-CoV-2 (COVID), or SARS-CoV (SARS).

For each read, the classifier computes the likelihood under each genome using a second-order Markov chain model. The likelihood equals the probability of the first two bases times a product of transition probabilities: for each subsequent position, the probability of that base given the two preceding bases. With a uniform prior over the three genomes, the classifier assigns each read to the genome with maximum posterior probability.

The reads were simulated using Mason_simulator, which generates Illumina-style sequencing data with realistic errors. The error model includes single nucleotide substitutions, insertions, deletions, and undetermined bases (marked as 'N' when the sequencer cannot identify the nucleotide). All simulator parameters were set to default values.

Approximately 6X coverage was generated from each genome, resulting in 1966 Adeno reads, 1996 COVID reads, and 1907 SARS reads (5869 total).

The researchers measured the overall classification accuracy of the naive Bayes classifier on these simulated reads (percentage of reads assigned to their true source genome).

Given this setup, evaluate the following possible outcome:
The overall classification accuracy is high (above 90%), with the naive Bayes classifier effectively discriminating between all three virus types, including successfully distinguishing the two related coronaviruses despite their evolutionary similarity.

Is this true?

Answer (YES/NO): NO